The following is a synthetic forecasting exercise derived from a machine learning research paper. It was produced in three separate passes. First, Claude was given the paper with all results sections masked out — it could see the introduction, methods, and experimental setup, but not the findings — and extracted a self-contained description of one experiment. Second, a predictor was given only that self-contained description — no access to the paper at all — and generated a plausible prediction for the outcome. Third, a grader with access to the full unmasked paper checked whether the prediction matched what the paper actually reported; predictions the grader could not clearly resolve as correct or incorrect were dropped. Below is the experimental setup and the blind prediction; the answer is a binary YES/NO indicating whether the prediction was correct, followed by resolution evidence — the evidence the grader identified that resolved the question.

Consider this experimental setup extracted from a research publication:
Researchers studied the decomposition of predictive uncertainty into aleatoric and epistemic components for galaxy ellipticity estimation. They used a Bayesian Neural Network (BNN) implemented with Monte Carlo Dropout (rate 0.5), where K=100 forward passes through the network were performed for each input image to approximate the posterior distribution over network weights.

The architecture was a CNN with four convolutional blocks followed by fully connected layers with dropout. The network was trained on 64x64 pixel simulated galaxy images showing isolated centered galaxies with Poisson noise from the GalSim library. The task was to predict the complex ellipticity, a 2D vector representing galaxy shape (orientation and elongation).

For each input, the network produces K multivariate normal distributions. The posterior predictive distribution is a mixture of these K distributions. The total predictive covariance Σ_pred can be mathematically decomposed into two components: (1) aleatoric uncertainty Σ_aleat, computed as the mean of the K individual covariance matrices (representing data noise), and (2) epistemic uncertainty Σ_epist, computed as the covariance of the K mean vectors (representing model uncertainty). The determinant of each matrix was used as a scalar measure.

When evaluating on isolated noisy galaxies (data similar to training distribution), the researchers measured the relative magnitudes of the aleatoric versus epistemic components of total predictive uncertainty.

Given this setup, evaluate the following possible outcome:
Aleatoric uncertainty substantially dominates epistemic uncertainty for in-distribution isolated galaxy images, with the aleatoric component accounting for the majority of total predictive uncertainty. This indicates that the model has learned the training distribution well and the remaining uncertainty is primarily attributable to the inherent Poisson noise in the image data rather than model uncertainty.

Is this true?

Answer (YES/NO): YES